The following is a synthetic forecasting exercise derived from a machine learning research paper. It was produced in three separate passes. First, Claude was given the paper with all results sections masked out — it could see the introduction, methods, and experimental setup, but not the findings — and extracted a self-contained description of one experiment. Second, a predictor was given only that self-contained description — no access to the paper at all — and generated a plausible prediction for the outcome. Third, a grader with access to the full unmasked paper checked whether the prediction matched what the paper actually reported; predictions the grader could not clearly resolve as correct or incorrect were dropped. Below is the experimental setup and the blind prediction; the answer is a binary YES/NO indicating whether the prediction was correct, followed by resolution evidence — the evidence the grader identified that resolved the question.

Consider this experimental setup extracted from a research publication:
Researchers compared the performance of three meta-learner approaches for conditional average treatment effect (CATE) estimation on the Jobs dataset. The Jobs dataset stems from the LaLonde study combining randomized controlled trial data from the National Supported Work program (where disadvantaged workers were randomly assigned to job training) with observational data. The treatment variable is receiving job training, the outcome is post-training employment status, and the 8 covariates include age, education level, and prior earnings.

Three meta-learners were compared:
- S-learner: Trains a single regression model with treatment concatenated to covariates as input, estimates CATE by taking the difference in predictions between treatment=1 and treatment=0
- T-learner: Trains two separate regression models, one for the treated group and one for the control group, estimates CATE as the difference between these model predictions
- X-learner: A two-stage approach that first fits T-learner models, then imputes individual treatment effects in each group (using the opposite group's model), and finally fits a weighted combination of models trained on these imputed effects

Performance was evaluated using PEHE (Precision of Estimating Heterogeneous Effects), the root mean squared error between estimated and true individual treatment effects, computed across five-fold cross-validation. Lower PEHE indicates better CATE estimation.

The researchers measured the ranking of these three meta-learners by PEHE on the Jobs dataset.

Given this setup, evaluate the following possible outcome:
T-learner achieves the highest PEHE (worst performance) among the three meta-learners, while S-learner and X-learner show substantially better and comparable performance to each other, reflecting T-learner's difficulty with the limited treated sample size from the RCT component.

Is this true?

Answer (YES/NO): NO